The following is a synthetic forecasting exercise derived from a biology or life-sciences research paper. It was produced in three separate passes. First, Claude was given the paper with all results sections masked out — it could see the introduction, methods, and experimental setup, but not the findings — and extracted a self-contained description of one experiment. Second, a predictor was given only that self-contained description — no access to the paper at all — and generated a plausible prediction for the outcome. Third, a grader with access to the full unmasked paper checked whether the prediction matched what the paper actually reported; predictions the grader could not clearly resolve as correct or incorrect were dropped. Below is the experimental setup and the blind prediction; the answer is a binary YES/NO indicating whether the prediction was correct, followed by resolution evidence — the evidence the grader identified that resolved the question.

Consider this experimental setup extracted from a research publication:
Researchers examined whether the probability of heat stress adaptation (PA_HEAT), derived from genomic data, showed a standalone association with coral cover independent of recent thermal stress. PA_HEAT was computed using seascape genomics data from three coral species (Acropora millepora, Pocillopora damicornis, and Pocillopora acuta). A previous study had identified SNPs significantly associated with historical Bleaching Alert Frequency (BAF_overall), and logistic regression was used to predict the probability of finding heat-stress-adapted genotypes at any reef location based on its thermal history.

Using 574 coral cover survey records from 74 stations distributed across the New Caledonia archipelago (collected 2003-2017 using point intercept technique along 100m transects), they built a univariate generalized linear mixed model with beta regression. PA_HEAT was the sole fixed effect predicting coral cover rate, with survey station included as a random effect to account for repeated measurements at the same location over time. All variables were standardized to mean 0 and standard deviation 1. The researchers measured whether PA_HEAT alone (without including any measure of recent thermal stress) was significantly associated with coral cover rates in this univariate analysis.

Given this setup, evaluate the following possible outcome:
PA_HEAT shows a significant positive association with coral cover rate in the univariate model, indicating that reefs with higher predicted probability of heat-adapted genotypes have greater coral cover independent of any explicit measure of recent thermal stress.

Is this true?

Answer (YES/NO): NO